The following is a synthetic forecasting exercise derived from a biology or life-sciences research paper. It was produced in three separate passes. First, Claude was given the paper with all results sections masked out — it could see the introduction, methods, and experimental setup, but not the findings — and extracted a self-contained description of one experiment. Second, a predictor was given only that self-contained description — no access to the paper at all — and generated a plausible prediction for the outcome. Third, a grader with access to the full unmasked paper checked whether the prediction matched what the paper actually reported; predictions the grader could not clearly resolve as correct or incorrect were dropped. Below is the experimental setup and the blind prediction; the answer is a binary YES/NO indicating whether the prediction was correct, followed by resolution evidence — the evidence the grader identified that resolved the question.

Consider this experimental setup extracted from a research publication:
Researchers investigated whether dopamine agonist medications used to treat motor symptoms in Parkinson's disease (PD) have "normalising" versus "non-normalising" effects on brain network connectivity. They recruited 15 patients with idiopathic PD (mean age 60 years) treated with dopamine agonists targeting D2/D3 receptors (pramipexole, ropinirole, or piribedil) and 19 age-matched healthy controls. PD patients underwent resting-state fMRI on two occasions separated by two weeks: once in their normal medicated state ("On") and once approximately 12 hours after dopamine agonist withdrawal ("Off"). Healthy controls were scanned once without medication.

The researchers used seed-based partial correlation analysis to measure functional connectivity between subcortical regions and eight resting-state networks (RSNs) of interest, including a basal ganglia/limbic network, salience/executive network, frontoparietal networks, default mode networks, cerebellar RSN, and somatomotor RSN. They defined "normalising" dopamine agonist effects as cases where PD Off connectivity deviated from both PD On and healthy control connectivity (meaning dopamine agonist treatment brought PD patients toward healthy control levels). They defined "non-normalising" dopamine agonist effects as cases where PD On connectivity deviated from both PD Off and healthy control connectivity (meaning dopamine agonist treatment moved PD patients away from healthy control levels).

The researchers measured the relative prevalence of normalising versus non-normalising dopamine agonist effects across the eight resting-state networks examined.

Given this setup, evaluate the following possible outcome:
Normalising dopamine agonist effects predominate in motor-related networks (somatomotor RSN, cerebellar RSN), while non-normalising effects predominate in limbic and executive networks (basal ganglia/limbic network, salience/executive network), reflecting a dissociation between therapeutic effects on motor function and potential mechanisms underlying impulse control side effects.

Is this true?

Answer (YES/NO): NO